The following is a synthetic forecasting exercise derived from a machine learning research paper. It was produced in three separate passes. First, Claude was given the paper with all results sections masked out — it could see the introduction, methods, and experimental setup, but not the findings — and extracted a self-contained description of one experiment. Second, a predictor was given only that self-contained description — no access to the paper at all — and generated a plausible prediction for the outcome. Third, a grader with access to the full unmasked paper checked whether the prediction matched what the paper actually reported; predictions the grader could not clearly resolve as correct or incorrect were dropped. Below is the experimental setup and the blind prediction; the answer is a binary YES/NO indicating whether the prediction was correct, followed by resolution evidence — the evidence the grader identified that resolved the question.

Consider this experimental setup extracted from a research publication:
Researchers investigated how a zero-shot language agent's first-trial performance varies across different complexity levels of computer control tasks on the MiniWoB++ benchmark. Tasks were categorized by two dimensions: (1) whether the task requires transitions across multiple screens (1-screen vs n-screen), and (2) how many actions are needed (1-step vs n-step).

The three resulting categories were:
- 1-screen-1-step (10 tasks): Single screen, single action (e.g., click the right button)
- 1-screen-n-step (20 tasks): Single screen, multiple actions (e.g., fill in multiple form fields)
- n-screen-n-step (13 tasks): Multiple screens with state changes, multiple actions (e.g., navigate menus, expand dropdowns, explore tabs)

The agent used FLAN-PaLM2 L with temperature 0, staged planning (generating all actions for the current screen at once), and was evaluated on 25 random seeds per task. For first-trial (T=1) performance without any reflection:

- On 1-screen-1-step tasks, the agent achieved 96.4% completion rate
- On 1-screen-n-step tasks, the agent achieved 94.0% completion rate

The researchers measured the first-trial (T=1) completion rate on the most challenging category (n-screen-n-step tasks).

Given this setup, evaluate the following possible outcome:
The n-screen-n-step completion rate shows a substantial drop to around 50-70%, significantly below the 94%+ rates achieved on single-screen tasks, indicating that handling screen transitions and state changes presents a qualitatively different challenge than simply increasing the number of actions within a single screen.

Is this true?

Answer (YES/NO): NO